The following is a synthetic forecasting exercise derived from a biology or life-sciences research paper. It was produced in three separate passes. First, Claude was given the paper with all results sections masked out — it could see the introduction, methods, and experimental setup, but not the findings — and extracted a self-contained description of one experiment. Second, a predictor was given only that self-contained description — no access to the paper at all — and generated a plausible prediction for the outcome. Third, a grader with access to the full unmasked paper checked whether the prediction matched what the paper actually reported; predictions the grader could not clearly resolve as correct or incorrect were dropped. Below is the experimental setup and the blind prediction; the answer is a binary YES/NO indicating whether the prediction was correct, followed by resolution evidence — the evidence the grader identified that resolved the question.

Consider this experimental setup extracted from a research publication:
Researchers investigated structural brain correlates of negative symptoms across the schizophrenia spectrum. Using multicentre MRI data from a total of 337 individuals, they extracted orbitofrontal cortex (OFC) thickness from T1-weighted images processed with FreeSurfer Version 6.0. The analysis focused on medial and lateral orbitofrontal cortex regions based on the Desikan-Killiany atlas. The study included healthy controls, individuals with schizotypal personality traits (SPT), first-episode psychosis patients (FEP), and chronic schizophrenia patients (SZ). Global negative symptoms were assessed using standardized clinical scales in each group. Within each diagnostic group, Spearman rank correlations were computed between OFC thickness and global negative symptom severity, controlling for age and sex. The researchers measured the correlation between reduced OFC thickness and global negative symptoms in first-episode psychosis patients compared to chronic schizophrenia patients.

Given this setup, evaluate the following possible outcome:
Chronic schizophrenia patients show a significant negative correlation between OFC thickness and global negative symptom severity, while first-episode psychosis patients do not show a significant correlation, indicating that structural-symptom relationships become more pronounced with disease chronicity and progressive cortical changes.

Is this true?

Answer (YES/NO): NO